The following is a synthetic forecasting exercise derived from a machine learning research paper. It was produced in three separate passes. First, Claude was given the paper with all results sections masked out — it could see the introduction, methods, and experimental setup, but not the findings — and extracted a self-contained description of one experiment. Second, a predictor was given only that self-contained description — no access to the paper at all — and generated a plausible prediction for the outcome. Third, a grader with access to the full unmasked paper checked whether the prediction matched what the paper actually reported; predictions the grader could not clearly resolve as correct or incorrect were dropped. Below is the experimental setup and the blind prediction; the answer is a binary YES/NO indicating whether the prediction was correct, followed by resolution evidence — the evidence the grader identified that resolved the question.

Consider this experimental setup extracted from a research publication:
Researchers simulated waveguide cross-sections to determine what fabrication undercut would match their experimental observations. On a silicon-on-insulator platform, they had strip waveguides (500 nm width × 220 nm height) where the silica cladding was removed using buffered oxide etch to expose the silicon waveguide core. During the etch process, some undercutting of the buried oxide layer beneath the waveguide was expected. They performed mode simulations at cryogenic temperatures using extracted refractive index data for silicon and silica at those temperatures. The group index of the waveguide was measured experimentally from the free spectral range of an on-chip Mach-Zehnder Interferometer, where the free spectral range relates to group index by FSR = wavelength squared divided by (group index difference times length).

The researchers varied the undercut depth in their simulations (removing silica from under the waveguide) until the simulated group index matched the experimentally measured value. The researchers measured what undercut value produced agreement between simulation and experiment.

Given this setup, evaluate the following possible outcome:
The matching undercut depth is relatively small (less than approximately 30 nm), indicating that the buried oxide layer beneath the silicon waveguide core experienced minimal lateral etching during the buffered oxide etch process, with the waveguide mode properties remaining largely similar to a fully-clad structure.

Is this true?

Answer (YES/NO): NO